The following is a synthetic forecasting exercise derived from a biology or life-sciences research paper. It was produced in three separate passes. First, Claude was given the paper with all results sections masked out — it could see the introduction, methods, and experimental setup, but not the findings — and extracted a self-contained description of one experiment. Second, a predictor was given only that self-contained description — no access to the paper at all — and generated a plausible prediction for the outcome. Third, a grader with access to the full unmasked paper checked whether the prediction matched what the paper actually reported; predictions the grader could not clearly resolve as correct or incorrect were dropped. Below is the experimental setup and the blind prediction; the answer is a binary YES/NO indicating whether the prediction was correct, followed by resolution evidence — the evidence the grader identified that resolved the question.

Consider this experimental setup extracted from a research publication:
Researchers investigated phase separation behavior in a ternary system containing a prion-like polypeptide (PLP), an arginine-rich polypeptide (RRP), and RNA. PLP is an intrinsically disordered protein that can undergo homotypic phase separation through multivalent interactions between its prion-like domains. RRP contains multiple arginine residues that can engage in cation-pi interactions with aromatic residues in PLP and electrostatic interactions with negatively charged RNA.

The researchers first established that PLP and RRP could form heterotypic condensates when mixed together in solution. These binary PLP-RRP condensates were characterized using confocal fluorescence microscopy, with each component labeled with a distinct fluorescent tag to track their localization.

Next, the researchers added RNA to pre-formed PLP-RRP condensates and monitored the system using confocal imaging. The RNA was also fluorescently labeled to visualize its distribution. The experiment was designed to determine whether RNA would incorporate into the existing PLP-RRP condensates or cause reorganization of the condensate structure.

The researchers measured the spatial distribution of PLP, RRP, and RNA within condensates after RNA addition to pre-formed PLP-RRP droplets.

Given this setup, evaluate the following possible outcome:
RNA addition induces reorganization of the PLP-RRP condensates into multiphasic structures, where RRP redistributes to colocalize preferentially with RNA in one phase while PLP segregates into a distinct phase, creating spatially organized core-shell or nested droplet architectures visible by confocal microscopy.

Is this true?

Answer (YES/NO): YES